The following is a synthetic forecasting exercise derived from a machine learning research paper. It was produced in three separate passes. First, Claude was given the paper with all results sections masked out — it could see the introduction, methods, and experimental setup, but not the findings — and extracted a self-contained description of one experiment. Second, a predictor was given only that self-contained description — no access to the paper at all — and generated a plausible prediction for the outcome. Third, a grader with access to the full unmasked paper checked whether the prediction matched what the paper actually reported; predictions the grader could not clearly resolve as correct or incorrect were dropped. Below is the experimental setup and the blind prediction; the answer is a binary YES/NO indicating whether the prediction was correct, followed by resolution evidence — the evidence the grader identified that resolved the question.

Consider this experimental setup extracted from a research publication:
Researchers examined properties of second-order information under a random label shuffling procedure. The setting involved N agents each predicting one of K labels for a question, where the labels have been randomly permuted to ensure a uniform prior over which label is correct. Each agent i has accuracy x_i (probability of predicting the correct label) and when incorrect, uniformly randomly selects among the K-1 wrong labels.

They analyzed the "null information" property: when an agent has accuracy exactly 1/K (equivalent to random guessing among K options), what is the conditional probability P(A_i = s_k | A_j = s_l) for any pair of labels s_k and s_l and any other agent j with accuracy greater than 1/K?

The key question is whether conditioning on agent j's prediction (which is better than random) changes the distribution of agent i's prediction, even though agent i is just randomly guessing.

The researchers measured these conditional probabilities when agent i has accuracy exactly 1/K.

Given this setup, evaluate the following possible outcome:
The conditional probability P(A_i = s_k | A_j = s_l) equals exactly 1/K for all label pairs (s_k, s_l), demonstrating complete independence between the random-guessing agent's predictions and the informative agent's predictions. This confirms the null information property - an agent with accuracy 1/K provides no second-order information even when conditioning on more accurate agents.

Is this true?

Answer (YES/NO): YES